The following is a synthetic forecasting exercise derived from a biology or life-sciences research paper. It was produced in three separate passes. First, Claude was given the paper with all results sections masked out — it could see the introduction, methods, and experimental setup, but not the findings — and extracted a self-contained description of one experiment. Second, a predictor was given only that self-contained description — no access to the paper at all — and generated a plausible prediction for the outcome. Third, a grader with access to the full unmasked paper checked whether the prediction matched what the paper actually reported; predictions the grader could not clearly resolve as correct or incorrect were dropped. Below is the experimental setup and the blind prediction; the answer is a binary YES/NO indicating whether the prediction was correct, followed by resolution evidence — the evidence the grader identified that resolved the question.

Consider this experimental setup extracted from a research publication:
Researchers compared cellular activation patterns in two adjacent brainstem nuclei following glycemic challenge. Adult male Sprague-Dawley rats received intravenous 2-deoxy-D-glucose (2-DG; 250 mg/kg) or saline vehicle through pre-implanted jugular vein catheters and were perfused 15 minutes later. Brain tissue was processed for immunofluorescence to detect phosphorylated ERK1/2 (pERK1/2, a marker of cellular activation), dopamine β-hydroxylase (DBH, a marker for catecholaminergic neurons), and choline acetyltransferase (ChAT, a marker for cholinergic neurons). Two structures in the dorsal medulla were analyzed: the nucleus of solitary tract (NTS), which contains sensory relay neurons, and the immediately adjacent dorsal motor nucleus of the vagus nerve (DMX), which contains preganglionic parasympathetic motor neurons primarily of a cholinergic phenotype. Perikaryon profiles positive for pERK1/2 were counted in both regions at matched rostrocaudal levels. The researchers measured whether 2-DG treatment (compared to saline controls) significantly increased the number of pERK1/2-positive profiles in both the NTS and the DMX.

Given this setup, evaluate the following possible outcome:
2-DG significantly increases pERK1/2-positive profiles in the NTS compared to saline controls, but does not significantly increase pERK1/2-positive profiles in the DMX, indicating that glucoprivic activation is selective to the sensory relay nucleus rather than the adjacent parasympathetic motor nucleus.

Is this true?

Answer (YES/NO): YES